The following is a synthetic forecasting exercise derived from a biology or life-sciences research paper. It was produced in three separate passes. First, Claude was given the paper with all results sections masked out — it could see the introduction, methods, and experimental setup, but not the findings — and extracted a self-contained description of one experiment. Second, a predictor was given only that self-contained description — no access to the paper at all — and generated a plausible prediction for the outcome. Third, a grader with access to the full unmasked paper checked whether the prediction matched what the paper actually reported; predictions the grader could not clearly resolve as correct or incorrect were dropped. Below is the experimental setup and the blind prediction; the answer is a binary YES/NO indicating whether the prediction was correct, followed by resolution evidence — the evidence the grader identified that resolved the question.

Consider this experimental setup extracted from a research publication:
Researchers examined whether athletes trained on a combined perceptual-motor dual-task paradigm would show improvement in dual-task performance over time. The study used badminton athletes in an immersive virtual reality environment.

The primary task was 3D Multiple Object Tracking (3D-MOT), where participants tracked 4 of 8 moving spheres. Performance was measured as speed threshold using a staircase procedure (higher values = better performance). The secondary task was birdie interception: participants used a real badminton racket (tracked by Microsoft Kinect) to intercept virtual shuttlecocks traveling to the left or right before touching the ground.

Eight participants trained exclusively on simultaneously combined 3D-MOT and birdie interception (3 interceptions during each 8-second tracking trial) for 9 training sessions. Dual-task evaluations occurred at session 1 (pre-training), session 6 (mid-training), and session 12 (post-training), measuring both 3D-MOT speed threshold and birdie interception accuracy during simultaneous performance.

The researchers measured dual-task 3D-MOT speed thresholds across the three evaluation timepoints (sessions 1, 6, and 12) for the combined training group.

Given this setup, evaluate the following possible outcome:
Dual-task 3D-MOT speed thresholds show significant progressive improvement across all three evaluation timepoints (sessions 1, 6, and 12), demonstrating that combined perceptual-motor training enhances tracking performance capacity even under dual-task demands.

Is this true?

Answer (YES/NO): NO